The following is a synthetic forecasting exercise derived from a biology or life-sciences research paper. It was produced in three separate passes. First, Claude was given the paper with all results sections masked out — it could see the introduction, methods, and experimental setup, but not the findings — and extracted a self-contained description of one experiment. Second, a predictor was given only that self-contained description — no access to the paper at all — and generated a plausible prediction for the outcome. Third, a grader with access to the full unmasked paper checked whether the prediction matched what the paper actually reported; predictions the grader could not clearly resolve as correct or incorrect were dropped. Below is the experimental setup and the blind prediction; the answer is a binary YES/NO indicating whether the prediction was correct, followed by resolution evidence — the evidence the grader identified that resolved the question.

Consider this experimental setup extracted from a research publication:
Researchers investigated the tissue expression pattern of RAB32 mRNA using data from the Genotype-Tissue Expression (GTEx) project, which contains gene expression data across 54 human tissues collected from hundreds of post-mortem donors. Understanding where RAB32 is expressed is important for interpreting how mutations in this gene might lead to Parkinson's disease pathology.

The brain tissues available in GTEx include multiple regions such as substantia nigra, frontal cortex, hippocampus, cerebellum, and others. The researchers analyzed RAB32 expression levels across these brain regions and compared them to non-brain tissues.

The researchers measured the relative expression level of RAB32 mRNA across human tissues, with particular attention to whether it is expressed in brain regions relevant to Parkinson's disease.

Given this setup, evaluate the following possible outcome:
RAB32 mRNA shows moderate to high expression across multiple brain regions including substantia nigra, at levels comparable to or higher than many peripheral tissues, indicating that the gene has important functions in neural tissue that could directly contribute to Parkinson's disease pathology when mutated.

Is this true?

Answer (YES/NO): NO